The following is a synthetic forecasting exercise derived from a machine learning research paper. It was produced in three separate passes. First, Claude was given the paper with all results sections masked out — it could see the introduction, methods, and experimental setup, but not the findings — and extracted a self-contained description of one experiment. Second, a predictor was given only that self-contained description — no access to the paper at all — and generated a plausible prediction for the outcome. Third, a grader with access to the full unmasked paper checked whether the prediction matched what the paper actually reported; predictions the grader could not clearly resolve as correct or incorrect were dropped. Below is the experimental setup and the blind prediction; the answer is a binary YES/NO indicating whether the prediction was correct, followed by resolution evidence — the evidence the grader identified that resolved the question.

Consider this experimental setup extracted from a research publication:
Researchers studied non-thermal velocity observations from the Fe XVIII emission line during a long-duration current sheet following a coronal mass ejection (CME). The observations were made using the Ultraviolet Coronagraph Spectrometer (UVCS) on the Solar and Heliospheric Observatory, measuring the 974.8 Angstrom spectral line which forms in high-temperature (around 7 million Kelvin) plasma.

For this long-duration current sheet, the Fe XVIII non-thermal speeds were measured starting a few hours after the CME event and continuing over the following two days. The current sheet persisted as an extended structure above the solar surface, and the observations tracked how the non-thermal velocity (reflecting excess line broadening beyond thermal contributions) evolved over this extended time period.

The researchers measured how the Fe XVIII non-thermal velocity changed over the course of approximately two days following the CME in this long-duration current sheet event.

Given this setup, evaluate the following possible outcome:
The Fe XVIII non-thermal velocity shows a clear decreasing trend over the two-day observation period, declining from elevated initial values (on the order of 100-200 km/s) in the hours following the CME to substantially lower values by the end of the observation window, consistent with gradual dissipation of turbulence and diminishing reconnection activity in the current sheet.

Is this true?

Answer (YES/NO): NO